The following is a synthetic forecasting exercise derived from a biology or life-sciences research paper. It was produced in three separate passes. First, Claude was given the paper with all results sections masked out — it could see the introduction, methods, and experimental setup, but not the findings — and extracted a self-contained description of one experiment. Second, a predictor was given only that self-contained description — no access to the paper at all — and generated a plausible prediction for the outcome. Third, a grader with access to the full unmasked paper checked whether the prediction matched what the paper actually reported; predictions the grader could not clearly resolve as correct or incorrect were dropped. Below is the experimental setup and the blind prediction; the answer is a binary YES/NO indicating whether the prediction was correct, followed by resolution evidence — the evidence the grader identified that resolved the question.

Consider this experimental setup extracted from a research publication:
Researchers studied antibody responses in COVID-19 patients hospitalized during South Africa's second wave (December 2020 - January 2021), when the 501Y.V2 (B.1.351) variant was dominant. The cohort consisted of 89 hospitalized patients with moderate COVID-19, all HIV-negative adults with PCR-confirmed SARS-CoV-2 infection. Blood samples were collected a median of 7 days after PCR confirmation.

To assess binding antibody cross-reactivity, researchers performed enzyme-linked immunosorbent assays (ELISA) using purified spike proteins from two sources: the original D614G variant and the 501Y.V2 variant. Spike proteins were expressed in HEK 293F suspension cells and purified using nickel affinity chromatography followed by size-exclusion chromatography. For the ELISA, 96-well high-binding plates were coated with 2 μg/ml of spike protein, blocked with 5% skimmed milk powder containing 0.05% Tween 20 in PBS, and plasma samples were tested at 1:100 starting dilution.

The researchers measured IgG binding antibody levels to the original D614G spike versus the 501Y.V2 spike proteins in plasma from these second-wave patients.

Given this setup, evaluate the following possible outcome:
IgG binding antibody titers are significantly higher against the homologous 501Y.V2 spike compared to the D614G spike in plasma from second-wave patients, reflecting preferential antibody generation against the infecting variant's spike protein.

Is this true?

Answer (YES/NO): YES